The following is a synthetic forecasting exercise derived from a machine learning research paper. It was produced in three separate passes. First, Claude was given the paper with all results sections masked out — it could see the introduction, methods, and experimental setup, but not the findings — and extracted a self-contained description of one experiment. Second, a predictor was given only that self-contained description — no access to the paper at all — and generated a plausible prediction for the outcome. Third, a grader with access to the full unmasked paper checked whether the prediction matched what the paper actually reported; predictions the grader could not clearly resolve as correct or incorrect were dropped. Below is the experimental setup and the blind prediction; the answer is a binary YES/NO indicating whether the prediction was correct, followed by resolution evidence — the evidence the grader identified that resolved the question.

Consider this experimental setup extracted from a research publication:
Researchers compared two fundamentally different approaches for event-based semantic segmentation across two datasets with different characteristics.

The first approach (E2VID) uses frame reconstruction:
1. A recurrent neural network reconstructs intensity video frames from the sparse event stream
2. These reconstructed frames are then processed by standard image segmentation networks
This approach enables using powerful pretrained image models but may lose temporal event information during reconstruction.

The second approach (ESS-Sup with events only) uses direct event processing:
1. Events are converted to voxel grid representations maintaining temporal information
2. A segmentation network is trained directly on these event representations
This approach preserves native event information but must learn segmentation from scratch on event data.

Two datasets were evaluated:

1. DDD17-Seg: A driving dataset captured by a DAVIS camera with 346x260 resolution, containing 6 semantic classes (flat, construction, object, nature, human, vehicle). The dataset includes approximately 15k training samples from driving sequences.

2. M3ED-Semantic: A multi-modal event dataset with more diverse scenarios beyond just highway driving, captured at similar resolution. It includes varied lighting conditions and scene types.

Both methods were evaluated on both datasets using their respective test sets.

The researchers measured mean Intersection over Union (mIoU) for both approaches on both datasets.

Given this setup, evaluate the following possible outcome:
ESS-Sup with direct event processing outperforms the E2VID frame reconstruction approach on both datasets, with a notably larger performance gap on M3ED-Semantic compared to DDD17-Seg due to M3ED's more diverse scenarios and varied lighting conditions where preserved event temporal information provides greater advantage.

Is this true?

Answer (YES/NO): NO